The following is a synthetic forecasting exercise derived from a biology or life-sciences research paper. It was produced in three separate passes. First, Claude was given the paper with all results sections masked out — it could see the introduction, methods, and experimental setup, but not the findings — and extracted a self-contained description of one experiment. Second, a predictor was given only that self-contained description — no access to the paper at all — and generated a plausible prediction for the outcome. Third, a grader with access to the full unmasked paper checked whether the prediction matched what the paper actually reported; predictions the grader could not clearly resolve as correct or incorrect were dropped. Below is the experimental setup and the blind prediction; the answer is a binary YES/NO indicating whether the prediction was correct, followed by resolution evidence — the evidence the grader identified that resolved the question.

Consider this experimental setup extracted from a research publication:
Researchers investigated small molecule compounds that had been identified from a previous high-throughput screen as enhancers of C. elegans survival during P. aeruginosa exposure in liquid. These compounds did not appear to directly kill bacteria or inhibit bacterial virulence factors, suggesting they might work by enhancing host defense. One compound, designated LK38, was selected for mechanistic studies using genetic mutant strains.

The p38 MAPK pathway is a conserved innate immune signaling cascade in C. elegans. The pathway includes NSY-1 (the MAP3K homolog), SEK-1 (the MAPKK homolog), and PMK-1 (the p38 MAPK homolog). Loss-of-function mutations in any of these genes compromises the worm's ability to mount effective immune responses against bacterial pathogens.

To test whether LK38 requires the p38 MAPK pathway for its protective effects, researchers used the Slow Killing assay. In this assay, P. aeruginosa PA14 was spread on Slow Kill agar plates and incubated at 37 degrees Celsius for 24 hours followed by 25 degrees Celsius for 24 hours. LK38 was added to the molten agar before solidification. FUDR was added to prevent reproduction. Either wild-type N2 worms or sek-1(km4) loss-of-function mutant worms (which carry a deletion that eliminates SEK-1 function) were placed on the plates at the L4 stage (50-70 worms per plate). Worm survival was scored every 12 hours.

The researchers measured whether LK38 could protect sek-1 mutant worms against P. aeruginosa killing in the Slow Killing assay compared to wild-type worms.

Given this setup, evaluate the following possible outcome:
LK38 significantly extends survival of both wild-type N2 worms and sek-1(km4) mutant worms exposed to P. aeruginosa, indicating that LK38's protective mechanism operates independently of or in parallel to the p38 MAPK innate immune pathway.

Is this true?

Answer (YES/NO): NO